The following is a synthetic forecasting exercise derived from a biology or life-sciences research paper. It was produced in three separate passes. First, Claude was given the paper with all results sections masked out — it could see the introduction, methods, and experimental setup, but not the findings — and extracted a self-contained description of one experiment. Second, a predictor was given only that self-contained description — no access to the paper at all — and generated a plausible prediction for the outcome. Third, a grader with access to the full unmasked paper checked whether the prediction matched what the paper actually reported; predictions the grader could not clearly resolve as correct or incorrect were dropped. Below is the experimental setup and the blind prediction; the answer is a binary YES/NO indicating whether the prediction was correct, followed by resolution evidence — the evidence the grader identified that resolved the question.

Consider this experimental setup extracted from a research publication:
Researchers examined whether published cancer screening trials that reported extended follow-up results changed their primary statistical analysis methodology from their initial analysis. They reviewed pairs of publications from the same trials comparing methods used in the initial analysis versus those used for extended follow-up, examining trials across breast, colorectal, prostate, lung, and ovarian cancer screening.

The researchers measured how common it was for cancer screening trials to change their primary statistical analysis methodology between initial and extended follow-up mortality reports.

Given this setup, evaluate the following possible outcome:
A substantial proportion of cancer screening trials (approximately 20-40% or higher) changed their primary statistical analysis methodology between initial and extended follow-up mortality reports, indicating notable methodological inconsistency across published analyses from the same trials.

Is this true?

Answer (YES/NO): NO